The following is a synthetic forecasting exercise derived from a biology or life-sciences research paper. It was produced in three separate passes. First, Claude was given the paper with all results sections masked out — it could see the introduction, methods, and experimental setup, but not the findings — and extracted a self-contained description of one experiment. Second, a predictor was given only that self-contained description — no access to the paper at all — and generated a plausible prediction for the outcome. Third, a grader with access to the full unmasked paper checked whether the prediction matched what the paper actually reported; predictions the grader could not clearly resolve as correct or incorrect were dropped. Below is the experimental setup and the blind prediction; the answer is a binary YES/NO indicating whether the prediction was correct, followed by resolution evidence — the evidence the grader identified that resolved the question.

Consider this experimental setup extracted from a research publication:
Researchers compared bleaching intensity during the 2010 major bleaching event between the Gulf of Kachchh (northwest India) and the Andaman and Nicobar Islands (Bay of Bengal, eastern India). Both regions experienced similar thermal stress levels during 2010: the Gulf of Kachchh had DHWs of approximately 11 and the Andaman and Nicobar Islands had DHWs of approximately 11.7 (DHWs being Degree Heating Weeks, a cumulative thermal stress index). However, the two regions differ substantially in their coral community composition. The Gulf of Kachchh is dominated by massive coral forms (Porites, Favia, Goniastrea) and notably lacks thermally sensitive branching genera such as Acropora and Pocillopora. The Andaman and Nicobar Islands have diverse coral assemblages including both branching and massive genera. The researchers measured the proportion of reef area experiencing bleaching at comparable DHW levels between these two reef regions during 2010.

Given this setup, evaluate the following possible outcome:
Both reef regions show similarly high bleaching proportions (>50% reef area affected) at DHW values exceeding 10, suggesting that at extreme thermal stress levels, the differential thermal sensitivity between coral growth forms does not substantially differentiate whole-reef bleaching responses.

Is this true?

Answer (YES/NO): NO